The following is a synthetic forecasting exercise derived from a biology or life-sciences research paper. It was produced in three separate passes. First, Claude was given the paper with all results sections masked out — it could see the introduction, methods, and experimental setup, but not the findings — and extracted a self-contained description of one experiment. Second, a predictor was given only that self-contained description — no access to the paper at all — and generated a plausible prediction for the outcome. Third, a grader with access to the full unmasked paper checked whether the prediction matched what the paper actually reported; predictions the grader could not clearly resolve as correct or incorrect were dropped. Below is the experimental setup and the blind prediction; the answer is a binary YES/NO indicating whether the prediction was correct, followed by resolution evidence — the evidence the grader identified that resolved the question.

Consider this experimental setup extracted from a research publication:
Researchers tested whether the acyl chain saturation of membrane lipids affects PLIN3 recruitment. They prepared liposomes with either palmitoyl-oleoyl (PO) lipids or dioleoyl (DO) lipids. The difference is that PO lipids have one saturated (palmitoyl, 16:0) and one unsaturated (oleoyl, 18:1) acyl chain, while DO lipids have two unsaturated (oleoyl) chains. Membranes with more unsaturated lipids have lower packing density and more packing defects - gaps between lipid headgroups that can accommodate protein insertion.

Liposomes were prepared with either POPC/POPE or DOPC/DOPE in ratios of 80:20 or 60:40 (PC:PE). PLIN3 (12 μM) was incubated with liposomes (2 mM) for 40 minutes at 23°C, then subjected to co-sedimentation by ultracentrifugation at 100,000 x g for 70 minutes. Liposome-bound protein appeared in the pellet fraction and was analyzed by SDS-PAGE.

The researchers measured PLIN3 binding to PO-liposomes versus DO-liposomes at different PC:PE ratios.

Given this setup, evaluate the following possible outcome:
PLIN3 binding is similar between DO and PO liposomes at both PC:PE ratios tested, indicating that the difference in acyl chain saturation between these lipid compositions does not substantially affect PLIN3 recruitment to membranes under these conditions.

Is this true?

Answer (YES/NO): YES